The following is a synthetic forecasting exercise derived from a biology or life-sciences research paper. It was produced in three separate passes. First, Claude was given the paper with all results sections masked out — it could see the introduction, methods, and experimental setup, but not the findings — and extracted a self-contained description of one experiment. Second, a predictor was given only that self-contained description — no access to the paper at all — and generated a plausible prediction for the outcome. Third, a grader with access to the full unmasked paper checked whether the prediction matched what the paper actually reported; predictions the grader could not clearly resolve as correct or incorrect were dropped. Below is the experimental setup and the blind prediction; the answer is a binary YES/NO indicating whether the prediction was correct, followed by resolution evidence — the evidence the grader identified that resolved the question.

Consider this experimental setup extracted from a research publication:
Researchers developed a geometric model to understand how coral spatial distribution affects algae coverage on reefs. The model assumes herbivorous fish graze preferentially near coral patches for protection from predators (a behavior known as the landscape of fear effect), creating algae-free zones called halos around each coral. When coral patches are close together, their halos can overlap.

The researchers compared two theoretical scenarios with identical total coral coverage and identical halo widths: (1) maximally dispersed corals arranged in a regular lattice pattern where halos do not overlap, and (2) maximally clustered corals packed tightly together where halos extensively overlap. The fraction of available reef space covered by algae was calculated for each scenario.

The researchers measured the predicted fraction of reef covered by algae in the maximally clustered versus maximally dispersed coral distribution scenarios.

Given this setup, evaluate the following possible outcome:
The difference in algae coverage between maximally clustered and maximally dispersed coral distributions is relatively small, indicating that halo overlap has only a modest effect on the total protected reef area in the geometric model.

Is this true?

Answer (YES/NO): NO